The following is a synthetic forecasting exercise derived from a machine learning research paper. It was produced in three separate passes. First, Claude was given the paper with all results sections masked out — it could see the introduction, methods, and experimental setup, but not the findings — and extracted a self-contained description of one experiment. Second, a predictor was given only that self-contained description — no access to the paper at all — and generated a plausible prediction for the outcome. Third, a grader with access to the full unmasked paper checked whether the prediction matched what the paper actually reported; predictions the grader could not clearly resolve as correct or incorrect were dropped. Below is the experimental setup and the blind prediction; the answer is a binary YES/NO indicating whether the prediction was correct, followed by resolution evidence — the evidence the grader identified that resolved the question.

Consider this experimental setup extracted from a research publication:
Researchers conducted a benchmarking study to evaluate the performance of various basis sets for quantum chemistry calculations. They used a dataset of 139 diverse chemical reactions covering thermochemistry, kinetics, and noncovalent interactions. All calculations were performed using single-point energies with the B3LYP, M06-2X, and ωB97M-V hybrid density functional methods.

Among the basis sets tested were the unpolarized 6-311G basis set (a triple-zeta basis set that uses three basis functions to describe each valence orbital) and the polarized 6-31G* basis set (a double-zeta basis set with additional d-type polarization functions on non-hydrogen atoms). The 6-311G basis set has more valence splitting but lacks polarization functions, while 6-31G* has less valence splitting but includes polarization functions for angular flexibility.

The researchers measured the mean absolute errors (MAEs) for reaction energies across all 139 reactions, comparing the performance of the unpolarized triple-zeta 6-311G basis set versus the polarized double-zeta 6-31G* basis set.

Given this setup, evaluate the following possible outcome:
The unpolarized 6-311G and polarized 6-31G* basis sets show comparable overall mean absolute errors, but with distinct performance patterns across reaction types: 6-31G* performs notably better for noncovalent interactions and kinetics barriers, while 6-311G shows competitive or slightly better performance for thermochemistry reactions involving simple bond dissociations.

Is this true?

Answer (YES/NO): NO